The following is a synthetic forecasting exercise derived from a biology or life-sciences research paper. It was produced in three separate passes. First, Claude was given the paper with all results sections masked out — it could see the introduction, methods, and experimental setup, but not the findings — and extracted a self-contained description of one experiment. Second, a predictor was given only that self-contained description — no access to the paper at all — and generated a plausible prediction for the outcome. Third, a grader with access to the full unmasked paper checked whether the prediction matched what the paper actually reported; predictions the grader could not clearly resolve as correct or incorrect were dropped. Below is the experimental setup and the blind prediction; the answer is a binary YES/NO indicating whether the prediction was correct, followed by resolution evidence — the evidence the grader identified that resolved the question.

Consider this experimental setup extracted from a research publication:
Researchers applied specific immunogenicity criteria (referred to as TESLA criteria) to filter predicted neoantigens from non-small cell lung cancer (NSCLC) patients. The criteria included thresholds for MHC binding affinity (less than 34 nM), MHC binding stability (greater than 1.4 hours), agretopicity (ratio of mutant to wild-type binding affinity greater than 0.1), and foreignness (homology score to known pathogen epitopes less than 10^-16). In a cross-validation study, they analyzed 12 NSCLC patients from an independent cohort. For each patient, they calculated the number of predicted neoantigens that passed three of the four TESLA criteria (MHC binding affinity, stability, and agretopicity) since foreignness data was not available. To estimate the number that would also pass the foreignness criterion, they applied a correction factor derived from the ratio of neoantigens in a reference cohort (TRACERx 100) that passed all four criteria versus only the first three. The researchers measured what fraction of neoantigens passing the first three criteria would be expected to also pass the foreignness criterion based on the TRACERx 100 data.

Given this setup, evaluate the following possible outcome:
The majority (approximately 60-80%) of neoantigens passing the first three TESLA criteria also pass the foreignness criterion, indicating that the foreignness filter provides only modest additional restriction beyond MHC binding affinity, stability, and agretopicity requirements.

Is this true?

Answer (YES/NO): NO